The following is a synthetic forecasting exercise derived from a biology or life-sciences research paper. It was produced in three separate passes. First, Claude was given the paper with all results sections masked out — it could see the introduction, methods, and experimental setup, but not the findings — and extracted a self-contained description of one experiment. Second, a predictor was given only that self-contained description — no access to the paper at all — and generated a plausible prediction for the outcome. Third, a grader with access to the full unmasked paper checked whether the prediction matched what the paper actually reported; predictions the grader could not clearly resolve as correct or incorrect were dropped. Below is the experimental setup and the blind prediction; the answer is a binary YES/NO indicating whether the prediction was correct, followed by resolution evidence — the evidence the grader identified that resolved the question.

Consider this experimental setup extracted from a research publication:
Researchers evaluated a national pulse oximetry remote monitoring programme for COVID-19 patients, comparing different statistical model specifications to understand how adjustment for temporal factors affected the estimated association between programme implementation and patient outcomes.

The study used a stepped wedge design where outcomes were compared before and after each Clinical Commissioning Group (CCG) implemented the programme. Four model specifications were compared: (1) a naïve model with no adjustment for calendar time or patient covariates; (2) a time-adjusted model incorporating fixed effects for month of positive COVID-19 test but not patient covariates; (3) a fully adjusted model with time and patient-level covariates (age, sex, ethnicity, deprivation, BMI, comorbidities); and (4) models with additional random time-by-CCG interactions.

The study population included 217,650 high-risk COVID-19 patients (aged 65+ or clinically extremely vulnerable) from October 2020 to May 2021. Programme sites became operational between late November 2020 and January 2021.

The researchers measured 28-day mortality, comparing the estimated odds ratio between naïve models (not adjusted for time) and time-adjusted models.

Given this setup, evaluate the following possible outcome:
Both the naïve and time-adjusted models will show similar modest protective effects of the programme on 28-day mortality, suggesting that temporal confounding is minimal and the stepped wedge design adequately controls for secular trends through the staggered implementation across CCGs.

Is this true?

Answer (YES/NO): NO